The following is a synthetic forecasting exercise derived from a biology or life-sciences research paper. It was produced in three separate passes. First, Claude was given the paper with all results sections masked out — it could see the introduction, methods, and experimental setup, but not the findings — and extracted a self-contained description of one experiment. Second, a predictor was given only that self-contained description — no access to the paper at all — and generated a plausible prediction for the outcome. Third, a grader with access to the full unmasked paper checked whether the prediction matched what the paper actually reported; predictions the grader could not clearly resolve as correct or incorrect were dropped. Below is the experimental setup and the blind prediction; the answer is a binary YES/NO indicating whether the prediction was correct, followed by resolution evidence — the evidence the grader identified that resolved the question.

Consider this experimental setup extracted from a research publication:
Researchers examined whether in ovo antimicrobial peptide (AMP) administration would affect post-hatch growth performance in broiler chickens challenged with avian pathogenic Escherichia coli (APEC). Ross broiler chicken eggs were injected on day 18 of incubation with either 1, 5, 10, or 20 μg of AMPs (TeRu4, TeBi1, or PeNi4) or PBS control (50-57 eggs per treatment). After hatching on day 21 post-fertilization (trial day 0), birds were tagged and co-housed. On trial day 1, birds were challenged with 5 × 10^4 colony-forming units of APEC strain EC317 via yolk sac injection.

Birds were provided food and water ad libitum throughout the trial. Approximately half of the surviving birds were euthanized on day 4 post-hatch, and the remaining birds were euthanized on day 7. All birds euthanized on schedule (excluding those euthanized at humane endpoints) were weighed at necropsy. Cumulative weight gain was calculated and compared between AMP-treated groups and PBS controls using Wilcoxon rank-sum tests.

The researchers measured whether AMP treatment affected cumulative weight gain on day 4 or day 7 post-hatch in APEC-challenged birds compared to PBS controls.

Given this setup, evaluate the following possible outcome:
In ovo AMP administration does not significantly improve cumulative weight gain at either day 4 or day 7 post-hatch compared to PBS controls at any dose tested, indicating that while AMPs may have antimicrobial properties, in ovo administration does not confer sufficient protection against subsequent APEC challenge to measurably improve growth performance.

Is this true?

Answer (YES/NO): NO